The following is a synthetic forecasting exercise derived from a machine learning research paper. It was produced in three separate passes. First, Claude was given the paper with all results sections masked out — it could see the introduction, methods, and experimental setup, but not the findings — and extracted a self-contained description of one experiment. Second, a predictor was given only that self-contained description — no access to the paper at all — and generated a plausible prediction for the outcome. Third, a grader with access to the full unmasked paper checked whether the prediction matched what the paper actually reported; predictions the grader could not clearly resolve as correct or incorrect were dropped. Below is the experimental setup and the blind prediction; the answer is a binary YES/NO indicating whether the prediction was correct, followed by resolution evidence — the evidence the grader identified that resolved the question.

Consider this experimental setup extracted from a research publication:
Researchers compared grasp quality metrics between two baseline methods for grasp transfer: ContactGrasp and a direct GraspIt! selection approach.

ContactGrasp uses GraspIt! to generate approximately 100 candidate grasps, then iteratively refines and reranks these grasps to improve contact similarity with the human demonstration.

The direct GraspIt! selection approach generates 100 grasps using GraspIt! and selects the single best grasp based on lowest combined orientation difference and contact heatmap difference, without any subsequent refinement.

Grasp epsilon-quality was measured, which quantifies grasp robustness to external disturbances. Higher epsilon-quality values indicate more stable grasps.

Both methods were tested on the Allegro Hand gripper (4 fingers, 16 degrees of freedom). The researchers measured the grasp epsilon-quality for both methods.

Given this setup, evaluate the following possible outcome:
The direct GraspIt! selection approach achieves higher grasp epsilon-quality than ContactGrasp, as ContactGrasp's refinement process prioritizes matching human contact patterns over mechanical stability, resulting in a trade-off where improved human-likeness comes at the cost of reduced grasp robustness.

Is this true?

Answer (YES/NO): NO